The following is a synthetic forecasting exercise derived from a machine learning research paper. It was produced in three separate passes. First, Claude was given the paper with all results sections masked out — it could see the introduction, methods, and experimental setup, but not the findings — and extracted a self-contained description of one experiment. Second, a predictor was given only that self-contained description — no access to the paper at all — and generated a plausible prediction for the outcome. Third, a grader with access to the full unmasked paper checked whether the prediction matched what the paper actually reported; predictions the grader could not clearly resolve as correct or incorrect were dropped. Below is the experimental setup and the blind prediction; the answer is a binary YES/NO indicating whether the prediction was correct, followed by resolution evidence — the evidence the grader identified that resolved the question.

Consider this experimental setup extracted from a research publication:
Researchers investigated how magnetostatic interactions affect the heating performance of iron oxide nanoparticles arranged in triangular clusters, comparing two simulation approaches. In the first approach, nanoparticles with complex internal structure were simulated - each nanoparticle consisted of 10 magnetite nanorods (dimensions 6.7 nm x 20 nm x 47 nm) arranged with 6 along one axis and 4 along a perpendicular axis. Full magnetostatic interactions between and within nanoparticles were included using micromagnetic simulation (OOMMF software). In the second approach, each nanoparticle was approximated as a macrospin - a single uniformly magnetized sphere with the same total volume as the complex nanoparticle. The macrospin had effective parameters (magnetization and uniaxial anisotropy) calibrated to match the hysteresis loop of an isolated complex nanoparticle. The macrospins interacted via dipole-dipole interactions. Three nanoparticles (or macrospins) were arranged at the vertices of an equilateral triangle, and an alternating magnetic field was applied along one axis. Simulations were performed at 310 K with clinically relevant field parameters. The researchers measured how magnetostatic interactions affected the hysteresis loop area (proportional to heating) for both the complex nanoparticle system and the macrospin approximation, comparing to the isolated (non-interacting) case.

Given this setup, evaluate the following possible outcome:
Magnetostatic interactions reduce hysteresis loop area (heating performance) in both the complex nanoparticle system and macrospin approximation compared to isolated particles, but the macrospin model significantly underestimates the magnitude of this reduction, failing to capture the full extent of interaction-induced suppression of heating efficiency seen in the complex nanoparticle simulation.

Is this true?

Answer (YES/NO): NO